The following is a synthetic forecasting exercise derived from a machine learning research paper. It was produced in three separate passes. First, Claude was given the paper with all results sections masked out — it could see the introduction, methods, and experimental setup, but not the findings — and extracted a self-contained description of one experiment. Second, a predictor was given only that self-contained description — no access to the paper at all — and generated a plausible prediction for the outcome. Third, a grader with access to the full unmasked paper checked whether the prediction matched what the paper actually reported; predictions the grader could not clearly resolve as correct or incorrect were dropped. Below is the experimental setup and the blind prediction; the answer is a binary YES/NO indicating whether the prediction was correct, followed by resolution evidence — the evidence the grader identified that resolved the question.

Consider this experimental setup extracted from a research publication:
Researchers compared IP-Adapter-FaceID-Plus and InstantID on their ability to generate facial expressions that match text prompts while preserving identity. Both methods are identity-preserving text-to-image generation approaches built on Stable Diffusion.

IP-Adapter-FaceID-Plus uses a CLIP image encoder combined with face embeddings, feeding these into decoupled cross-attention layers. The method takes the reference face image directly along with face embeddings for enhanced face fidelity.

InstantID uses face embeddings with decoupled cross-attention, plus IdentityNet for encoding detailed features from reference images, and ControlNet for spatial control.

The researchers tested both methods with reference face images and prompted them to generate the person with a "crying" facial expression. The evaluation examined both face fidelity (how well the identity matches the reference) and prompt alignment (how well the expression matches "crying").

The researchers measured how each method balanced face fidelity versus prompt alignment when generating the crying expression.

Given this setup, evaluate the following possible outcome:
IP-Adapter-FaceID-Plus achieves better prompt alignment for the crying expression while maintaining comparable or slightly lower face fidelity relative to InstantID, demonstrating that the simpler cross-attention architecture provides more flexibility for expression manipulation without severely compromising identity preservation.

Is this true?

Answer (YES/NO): NO